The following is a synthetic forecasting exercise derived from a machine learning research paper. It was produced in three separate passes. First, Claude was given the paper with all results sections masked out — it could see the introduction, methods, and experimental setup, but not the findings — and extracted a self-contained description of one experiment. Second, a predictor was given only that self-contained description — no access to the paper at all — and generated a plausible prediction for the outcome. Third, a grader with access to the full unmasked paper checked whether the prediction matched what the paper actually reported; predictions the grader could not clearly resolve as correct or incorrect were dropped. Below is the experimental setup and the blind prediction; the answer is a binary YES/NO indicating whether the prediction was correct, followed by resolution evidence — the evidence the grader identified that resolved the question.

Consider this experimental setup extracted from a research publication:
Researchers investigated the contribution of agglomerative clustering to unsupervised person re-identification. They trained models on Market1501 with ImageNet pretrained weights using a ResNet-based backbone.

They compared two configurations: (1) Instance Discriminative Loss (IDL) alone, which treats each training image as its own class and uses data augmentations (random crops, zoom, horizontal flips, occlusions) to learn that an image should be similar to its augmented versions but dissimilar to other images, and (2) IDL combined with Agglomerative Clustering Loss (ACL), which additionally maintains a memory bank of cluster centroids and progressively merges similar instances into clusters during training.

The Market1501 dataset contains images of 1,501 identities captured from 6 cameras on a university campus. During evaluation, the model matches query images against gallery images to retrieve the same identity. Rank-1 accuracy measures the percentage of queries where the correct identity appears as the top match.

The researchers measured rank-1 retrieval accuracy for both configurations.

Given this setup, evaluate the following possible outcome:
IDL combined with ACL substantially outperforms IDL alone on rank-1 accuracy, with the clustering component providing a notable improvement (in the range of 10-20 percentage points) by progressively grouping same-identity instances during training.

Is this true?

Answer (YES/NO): YES